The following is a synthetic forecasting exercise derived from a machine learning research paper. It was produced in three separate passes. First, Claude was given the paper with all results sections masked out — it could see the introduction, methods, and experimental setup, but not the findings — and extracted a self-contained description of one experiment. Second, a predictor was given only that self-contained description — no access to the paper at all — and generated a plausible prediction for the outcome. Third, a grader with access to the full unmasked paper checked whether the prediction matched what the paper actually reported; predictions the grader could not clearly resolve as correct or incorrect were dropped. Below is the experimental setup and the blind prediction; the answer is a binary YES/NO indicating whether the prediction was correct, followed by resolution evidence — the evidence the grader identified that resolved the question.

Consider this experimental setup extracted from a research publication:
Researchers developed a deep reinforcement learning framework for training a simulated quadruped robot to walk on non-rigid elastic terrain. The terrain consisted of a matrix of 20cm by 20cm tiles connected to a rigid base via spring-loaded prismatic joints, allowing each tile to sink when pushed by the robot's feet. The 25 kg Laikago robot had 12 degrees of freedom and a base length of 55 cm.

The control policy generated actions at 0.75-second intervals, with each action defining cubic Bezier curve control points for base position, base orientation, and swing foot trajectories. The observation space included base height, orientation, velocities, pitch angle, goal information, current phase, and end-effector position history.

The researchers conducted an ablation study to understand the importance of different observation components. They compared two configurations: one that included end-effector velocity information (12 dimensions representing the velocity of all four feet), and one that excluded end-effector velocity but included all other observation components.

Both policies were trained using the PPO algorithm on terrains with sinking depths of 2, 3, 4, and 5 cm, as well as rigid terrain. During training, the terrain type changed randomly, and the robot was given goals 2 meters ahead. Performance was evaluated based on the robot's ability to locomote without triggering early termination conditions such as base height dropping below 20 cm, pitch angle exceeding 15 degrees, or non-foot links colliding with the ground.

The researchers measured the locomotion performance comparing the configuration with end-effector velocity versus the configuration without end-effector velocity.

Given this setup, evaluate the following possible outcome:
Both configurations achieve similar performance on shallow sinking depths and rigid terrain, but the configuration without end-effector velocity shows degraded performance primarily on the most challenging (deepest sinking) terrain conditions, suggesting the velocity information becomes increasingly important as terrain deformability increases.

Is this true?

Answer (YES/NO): NO